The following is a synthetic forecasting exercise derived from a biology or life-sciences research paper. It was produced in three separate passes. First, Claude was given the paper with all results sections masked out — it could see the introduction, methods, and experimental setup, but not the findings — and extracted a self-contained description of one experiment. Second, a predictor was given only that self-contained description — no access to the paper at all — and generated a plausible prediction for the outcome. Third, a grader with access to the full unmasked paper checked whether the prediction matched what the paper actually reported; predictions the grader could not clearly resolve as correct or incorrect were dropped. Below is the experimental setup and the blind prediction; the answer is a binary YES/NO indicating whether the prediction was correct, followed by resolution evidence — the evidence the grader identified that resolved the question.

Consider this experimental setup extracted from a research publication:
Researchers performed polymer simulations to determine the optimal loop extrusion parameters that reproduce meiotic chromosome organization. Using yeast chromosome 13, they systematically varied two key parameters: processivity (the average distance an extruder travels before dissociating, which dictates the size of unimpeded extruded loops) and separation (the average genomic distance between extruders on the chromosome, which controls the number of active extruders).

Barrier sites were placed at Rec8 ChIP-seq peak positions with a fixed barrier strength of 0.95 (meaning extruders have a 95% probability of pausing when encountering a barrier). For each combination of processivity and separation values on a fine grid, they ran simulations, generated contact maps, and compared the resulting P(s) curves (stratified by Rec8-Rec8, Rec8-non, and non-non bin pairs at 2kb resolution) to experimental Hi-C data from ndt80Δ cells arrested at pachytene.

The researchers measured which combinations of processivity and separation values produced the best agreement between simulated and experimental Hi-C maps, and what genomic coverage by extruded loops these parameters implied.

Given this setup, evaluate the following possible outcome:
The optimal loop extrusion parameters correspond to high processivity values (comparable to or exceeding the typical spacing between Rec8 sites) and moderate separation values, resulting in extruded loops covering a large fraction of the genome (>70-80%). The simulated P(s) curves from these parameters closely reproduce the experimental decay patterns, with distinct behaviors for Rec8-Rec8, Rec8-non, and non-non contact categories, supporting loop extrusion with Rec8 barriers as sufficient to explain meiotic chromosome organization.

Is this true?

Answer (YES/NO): NO